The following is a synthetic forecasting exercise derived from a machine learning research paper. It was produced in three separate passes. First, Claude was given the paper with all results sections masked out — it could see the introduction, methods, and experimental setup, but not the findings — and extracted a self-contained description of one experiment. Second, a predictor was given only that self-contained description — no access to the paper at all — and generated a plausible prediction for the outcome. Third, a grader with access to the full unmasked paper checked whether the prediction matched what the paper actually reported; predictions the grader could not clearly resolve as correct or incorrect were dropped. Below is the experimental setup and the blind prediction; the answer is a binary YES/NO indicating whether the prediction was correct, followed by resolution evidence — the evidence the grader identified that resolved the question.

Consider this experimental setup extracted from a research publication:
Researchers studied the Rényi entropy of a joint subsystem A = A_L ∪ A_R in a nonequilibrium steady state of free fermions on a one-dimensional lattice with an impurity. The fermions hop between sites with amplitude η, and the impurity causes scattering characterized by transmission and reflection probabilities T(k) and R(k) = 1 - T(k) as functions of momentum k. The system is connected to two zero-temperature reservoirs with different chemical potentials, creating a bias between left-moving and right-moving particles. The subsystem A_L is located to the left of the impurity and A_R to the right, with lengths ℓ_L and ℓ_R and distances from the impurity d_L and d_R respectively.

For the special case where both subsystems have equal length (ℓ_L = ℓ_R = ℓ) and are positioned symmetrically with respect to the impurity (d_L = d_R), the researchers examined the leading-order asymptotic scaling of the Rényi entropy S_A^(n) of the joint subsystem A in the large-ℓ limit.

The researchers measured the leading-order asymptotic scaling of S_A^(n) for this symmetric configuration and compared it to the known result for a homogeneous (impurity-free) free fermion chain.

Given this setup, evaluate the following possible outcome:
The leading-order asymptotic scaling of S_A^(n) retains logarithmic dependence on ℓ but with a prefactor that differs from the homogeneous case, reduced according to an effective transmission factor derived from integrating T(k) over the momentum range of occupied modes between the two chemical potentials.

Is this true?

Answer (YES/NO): NO